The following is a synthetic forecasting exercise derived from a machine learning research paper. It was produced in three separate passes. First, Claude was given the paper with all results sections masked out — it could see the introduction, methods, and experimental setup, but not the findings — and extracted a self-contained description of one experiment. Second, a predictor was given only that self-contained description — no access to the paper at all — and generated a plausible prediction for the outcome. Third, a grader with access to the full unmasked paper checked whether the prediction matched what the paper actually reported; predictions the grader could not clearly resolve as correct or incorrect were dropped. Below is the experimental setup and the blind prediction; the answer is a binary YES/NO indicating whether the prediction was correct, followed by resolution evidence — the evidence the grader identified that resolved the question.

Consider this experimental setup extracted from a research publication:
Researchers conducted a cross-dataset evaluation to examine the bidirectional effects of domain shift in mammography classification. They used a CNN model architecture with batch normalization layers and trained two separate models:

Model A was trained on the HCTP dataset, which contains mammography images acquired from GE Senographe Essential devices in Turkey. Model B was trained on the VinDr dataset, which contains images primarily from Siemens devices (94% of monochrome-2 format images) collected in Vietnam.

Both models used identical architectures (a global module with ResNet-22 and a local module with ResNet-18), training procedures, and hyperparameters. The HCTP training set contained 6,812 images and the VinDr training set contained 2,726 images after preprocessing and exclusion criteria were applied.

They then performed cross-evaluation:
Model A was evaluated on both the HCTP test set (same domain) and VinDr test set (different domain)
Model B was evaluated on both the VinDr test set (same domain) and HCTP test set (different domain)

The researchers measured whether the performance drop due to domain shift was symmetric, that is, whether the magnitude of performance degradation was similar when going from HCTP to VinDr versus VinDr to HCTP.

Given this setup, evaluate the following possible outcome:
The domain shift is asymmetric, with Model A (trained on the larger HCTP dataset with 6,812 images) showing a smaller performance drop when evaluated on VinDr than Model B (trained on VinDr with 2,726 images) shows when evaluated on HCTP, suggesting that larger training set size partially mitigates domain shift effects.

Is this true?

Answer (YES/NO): YES